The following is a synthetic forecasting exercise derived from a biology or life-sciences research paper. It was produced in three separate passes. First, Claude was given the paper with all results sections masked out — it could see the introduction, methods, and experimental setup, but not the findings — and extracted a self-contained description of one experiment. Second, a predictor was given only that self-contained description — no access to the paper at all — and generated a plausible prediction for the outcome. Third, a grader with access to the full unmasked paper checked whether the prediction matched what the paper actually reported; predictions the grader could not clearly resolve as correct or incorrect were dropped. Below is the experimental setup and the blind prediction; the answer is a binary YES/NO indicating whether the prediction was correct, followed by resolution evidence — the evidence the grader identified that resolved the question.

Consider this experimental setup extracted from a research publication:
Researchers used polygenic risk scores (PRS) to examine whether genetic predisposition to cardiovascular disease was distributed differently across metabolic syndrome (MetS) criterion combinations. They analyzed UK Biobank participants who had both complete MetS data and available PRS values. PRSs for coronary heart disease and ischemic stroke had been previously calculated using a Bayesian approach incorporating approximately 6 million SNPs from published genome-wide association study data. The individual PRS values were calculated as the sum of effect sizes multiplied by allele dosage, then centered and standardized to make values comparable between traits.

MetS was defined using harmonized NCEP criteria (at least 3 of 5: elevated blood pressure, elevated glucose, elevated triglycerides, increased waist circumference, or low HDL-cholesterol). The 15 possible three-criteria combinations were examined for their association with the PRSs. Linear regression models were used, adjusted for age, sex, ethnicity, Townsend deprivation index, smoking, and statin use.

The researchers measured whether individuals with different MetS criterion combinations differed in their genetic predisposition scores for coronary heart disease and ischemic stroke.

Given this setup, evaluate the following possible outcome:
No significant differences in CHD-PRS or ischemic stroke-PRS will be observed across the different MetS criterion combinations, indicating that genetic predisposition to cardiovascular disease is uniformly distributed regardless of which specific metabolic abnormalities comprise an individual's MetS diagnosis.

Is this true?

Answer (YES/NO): NO